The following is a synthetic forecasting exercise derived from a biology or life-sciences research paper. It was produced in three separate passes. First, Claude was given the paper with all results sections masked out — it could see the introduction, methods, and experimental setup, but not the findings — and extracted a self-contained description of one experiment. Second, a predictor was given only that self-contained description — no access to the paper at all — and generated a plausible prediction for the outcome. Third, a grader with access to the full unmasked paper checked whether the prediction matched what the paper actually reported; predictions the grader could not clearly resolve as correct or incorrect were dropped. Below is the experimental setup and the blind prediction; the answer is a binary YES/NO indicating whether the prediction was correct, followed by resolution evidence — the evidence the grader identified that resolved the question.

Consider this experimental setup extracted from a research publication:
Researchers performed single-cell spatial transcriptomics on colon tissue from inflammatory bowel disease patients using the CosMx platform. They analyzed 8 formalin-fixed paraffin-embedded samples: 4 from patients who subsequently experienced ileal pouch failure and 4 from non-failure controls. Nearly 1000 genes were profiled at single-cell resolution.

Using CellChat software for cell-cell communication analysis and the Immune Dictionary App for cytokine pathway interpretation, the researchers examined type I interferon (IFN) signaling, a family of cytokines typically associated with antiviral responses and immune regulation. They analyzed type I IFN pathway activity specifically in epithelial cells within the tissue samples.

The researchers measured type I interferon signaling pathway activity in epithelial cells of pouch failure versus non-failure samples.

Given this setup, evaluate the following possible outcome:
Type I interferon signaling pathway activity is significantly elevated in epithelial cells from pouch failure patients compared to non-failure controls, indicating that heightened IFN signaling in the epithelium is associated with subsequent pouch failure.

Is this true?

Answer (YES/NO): YES